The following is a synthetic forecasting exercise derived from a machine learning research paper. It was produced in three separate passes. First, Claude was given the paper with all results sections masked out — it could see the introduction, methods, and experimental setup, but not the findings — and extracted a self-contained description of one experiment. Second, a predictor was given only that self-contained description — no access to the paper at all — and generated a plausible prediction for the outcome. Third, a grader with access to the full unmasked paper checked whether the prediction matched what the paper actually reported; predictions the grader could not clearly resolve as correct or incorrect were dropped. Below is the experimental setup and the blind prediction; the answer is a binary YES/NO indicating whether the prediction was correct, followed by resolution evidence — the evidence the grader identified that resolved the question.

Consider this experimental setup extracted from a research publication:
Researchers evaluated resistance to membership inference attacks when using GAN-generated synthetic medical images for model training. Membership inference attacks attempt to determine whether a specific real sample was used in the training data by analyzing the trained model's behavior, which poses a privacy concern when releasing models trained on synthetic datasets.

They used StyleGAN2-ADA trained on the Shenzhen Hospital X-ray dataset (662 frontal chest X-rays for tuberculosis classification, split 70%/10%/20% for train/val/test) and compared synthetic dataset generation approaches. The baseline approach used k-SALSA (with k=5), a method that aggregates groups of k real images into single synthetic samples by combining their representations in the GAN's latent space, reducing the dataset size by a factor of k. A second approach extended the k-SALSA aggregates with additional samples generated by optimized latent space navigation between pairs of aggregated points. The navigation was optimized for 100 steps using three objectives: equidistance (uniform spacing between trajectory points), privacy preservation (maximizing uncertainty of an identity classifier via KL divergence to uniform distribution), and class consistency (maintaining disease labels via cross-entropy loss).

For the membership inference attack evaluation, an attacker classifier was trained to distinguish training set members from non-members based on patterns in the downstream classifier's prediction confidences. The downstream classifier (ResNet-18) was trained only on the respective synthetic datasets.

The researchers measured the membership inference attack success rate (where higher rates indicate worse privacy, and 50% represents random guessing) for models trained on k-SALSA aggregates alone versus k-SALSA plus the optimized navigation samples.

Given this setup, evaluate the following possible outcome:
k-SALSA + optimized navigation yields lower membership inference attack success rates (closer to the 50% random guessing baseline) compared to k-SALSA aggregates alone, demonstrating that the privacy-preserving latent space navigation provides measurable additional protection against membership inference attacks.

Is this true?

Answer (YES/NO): NO